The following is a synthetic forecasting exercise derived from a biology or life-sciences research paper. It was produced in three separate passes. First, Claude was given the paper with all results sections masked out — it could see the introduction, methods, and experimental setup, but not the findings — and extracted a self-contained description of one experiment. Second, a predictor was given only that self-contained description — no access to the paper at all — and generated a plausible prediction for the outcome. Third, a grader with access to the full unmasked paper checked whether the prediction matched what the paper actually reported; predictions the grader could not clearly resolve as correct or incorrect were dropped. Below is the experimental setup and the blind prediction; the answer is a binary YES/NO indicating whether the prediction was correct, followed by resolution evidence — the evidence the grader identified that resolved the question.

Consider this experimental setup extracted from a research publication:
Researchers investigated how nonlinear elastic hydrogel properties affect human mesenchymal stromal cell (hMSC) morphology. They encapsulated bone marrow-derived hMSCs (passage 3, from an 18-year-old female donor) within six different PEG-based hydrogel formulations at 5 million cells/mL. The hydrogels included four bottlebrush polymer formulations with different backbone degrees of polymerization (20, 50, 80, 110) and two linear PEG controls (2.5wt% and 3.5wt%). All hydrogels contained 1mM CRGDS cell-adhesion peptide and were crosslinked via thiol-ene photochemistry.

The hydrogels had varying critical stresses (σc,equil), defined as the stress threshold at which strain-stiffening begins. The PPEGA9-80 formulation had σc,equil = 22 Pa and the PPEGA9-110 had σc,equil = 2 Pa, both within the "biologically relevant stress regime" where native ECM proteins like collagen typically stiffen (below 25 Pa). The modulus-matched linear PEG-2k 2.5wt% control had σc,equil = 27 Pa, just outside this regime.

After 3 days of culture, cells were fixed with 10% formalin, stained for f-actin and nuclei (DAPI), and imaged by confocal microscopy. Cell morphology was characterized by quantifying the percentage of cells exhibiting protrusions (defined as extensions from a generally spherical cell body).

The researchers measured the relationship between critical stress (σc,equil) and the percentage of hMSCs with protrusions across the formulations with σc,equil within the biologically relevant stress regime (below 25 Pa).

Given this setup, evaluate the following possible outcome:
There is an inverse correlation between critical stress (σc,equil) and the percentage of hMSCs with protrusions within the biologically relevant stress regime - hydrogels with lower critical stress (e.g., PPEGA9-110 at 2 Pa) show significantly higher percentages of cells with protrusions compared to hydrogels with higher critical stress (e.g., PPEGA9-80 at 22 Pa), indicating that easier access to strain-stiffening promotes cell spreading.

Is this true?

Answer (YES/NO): YES